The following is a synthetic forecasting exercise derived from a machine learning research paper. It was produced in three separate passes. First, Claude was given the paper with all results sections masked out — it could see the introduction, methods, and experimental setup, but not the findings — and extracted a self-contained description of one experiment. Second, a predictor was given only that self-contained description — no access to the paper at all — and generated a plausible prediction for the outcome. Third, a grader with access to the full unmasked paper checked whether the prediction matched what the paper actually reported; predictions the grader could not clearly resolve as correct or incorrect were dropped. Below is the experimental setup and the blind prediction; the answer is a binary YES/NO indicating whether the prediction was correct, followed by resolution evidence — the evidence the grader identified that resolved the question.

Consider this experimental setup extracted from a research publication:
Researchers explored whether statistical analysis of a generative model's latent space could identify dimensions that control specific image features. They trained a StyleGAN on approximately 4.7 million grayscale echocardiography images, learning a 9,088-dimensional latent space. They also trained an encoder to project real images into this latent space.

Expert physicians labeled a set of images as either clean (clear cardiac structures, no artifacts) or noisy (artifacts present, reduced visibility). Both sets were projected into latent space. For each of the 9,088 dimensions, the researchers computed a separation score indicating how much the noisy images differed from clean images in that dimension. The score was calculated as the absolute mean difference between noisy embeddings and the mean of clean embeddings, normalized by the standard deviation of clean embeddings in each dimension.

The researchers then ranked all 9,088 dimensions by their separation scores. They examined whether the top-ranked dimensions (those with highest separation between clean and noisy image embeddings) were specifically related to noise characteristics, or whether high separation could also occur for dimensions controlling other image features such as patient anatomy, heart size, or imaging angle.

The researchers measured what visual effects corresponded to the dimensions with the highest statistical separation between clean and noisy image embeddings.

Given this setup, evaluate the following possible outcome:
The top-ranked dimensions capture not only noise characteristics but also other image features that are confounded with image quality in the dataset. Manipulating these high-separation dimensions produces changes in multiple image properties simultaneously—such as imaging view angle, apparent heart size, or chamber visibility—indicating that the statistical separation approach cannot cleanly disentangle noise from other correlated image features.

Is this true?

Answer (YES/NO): NO